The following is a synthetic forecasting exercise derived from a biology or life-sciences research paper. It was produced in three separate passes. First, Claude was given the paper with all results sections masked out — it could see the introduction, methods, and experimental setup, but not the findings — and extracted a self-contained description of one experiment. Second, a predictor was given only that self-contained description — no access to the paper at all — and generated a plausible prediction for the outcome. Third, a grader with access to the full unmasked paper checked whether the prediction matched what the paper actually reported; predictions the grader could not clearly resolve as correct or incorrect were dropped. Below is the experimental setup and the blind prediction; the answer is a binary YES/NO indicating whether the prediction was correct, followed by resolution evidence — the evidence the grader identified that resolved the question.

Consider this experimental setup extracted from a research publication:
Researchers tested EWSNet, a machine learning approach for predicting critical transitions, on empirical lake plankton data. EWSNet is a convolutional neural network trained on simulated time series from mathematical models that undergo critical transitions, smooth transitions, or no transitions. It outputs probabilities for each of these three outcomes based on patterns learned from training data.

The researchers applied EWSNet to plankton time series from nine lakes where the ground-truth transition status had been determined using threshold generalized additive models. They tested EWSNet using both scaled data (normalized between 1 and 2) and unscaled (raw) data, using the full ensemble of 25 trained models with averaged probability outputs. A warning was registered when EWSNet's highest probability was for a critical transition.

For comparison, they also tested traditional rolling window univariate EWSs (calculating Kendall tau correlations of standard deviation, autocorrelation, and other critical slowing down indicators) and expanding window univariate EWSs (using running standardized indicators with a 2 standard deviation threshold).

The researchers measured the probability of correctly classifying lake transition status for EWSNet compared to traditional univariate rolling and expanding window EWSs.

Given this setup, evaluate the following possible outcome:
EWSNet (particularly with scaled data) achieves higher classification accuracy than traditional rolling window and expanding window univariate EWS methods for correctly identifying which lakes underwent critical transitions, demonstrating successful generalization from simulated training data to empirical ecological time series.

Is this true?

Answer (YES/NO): NO